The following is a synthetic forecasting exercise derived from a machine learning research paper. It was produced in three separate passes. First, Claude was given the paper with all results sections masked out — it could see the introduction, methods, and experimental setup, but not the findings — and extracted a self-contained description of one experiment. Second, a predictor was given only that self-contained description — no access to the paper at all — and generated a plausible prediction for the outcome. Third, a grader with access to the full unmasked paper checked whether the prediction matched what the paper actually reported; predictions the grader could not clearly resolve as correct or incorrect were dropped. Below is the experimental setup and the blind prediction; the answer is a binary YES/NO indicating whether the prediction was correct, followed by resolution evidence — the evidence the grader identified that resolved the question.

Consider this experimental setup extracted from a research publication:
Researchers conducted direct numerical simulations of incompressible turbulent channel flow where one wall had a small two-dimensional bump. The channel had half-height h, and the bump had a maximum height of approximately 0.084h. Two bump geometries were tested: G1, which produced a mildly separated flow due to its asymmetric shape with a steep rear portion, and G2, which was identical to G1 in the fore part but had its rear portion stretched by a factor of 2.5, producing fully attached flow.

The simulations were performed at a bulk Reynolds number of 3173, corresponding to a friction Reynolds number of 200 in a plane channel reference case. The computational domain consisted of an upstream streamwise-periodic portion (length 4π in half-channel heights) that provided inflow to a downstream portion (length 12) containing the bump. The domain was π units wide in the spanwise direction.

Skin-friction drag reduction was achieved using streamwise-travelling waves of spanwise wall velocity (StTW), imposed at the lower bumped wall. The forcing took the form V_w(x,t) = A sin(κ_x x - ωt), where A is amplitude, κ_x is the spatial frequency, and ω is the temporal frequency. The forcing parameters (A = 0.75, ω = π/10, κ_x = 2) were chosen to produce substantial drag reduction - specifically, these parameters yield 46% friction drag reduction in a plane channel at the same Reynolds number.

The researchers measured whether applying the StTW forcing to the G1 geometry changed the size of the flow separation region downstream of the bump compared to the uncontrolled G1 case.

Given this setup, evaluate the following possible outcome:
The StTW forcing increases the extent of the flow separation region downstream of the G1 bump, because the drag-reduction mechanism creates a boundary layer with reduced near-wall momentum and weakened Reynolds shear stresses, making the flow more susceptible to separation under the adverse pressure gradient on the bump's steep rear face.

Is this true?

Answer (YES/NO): YES